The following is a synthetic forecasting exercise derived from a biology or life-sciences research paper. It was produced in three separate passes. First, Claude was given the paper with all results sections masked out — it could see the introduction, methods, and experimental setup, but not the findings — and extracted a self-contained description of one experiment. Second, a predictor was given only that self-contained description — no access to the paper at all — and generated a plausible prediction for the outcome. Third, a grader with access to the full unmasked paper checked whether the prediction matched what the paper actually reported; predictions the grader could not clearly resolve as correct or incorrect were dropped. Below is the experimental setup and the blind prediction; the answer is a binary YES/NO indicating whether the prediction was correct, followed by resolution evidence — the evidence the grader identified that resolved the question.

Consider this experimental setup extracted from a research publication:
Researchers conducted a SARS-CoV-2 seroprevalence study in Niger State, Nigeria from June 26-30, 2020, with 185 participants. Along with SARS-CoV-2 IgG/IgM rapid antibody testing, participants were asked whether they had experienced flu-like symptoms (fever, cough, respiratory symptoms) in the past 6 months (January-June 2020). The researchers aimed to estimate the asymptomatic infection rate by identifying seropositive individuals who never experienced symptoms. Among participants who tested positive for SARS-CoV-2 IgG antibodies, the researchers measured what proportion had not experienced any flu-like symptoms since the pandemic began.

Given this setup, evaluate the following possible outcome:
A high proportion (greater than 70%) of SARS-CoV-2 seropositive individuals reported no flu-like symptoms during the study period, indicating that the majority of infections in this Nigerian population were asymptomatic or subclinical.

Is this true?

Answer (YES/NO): NO